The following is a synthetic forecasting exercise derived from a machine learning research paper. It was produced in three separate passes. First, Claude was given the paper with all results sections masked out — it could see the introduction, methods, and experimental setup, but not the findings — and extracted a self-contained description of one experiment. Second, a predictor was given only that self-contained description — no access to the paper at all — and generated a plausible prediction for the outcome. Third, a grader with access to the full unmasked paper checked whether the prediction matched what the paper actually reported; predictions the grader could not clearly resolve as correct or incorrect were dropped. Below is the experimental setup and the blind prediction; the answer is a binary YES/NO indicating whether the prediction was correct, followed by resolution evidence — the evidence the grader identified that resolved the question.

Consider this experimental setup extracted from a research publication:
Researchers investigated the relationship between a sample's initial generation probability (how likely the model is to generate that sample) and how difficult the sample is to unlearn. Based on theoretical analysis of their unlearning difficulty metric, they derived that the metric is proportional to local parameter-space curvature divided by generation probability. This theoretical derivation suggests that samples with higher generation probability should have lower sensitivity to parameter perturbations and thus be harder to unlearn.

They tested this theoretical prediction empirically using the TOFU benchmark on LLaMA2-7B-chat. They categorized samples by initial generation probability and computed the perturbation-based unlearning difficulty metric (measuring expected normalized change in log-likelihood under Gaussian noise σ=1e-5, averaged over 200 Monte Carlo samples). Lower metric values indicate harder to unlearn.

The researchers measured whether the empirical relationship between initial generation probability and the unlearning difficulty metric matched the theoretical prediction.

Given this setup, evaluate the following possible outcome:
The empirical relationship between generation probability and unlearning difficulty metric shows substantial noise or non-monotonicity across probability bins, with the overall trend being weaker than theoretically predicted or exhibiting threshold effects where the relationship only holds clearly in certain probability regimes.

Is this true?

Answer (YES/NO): NO